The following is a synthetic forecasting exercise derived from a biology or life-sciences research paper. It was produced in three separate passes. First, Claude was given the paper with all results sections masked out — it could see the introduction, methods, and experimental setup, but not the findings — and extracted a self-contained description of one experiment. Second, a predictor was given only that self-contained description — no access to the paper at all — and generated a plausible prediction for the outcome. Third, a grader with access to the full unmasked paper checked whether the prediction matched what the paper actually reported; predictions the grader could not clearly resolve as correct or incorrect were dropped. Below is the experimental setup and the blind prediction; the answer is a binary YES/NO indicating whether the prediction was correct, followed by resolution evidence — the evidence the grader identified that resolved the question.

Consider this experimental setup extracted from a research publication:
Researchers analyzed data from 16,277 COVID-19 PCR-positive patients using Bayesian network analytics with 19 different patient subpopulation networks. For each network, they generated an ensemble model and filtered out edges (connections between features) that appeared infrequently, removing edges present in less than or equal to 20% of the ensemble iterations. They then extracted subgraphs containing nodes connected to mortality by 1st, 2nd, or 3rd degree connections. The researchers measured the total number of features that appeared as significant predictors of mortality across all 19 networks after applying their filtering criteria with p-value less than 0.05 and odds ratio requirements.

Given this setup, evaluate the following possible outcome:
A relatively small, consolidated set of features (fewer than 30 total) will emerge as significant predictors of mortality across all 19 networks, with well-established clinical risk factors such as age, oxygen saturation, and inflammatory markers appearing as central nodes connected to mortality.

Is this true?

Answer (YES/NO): NO